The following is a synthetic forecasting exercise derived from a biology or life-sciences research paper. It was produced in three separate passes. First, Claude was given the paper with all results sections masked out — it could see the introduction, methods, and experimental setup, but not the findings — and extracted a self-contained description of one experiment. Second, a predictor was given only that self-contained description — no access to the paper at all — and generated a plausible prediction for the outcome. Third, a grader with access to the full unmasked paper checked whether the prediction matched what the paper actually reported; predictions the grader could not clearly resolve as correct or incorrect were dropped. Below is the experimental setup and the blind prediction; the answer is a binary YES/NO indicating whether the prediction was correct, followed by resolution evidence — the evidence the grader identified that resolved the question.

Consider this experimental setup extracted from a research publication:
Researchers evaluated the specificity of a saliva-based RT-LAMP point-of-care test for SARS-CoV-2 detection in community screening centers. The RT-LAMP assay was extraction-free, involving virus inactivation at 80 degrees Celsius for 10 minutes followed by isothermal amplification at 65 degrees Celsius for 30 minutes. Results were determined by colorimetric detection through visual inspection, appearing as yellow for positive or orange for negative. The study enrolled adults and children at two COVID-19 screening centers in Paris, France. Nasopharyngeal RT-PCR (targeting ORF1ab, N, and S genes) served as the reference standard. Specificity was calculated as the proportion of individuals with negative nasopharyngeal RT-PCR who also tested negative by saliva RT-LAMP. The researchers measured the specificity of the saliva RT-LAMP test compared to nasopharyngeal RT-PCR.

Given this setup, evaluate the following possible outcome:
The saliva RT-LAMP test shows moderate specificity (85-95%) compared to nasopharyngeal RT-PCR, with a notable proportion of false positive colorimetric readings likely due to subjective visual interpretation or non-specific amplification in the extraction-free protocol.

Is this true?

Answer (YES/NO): NO